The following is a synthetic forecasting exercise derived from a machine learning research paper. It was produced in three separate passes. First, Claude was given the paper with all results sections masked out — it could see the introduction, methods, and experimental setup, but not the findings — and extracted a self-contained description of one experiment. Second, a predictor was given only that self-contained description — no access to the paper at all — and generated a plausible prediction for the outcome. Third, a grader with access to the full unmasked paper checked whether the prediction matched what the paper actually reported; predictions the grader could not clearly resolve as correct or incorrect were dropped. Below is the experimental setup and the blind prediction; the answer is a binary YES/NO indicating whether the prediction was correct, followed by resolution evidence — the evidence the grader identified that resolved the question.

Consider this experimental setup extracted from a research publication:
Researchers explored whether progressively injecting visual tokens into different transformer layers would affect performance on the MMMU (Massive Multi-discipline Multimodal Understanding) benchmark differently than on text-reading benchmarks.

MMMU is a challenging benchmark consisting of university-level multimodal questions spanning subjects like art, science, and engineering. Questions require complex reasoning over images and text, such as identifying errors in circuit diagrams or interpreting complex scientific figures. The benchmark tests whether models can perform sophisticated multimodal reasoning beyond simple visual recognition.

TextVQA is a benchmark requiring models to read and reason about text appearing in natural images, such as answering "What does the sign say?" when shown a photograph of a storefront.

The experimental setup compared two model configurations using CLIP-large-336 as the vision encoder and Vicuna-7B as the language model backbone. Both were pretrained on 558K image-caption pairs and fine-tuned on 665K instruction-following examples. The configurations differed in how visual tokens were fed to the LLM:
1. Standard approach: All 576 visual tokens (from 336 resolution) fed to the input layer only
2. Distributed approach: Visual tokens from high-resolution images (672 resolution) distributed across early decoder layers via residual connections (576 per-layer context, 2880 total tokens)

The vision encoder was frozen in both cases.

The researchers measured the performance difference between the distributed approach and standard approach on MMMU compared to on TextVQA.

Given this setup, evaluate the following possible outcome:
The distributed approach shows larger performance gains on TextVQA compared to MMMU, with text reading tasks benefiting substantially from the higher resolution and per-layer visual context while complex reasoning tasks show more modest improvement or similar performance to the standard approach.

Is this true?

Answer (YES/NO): YES